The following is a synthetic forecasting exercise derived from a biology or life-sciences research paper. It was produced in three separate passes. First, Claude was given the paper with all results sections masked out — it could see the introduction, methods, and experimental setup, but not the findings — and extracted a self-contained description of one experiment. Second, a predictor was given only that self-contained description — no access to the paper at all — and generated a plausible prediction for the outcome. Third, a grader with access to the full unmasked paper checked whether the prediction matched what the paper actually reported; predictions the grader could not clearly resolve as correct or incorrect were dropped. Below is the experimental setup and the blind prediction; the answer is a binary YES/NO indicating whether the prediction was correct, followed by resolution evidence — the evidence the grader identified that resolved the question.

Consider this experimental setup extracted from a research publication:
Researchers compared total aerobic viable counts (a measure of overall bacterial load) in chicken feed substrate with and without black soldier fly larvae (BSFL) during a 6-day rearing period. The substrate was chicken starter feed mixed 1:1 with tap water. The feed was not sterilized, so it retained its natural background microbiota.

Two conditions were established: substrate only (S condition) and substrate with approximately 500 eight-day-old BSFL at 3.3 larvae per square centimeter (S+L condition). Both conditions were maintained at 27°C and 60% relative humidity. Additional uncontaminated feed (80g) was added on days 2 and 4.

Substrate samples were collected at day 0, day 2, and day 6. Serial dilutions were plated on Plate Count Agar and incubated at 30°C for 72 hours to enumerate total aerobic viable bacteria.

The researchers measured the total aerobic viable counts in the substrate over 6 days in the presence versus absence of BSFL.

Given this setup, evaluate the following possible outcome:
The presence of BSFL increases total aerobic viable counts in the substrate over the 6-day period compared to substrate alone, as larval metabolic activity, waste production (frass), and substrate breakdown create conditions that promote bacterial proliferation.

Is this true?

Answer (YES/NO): NO